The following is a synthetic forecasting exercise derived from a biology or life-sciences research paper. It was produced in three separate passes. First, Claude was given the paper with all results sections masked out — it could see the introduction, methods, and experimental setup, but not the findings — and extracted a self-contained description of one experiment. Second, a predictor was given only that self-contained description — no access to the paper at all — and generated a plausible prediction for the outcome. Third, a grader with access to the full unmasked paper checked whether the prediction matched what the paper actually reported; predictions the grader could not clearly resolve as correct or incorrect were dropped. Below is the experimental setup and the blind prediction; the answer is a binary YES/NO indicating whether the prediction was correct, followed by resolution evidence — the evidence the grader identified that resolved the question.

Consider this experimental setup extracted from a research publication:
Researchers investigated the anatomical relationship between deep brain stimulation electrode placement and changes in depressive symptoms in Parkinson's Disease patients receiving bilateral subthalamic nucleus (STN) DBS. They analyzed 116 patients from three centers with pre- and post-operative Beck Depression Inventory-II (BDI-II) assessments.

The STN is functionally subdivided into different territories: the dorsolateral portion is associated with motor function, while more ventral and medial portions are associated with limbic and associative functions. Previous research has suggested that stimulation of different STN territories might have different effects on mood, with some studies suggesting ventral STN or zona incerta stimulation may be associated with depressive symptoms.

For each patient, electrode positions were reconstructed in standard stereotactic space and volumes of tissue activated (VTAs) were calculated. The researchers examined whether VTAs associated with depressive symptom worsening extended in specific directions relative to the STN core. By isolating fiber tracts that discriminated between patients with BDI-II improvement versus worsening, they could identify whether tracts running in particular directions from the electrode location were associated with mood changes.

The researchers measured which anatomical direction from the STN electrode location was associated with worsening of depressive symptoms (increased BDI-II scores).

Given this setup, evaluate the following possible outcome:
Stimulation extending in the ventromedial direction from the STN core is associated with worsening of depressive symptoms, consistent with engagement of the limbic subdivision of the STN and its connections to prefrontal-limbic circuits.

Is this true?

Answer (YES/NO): NO